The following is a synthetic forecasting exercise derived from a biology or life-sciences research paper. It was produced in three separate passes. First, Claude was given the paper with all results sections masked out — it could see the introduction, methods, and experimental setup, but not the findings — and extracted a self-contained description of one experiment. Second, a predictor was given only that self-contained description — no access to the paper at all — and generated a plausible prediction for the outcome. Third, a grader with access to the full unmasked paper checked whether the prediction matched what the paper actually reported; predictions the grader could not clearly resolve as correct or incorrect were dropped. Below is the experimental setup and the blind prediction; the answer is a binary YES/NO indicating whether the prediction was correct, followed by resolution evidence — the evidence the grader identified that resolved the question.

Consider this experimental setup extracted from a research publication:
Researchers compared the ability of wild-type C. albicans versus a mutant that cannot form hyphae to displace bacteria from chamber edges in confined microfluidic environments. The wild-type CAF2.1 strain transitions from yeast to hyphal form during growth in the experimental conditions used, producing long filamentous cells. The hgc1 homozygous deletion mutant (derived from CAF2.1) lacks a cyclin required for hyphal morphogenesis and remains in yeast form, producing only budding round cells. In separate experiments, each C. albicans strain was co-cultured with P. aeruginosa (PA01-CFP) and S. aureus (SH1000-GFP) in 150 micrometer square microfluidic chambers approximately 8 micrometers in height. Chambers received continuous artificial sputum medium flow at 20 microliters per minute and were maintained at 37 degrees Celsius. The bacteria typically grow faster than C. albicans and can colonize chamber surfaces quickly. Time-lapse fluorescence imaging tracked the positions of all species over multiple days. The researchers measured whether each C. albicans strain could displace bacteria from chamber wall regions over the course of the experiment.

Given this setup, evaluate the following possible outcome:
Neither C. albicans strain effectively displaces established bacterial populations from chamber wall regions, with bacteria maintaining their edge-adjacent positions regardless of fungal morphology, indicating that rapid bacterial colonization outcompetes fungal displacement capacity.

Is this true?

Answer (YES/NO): NO